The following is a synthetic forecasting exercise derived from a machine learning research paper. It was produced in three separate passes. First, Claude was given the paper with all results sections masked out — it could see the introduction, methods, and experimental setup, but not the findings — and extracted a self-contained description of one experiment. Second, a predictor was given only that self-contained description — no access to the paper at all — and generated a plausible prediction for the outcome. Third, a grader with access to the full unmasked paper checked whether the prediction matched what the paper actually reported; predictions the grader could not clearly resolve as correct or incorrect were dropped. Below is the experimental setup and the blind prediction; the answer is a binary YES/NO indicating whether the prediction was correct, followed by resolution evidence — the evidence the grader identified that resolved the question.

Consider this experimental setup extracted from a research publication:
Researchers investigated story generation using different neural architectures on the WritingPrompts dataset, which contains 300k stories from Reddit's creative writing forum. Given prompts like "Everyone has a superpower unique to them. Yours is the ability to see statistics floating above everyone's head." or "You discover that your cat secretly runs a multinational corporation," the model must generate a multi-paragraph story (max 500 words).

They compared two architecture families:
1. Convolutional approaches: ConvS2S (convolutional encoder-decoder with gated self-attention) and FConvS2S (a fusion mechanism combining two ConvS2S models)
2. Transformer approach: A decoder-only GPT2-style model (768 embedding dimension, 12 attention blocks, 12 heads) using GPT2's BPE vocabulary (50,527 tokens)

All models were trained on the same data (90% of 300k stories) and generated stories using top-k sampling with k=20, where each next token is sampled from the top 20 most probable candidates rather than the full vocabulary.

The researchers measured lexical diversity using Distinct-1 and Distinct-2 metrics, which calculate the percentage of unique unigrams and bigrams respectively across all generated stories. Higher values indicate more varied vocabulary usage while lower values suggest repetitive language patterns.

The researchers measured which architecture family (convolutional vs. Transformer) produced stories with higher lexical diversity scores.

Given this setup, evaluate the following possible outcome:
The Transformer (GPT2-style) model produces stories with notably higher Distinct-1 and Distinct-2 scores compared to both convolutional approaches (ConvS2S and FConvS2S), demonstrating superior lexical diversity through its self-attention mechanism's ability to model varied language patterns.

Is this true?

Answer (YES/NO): NO